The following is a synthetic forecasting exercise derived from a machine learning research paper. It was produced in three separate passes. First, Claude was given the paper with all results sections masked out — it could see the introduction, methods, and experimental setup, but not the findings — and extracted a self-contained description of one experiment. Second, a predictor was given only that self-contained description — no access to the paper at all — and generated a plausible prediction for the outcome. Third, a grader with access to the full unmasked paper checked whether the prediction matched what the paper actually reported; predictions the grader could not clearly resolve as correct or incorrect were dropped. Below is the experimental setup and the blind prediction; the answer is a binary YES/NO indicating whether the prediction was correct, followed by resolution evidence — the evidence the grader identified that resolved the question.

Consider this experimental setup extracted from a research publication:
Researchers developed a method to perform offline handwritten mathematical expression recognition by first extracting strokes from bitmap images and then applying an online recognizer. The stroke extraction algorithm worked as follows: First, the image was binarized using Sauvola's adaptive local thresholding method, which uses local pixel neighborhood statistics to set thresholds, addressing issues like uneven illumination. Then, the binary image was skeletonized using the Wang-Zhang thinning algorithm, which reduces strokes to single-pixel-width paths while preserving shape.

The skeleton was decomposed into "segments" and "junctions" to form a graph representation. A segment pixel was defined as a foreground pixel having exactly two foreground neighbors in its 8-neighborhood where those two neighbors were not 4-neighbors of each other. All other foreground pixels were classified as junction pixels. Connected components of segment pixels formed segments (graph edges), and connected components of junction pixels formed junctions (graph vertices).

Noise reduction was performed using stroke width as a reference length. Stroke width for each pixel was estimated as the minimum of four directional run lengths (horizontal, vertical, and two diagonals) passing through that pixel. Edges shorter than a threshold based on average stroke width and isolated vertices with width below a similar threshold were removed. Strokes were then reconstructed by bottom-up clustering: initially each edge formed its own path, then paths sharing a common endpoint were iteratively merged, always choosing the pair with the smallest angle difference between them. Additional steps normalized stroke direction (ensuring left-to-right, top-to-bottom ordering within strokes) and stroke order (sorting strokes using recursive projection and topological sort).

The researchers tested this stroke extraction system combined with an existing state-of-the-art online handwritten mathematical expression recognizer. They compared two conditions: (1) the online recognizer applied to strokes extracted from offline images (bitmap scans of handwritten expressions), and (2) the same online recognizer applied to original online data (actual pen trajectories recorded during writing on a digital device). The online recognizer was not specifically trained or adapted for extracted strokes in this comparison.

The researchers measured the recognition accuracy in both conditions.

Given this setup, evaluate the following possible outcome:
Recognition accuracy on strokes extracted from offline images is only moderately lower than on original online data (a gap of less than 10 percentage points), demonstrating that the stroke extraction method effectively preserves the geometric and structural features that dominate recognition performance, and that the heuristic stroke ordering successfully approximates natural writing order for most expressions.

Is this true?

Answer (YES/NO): NO